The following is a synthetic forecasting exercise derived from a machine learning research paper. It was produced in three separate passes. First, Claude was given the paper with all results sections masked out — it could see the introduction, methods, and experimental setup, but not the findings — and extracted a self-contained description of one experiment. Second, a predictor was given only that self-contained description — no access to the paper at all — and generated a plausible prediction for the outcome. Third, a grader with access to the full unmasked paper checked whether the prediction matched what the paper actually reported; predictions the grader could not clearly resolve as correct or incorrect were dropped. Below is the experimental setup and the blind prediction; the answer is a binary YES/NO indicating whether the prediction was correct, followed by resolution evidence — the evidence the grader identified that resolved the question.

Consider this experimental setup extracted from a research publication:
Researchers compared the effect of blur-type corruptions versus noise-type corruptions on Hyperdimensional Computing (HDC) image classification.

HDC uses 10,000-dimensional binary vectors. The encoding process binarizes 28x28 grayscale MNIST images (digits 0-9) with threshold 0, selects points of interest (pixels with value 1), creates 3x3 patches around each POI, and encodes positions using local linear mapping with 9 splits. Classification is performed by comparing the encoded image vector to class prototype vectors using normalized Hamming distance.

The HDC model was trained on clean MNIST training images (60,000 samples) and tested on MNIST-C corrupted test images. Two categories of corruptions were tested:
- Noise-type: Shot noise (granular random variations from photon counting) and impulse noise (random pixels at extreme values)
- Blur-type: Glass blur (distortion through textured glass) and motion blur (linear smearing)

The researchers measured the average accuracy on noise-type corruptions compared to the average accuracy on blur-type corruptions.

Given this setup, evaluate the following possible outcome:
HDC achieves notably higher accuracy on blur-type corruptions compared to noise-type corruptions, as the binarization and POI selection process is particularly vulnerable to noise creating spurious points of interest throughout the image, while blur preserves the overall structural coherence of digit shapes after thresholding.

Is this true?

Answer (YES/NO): NO